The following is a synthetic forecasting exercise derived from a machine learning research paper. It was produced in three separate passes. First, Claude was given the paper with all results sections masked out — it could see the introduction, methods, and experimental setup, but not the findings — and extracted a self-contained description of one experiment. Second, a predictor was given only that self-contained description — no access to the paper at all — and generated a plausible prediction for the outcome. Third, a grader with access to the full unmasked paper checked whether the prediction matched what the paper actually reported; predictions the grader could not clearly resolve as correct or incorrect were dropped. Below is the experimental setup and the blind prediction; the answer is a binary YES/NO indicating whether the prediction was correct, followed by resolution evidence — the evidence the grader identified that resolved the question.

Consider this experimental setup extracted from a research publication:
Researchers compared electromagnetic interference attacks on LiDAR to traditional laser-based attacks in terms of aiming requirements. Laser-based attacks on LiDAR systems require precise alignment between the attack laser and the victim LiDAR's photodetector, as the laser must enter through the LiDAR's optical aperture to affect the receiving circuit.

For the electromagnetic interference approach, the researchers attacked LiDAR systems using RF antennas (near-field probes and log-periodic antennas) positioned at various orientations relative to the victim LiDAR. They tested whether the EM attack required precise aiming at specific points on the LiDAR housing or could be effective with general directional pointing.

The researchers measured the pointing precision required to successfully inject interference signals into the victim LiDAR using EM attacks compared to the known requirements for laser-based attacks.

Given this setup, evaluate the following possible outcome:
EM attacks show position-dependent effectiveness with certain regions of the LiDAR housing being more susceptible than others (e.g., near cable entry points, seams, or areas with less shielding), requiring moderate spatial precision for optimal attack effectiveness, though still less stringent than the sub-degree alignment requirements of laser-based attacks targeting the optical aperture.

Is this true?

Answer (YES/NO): NO